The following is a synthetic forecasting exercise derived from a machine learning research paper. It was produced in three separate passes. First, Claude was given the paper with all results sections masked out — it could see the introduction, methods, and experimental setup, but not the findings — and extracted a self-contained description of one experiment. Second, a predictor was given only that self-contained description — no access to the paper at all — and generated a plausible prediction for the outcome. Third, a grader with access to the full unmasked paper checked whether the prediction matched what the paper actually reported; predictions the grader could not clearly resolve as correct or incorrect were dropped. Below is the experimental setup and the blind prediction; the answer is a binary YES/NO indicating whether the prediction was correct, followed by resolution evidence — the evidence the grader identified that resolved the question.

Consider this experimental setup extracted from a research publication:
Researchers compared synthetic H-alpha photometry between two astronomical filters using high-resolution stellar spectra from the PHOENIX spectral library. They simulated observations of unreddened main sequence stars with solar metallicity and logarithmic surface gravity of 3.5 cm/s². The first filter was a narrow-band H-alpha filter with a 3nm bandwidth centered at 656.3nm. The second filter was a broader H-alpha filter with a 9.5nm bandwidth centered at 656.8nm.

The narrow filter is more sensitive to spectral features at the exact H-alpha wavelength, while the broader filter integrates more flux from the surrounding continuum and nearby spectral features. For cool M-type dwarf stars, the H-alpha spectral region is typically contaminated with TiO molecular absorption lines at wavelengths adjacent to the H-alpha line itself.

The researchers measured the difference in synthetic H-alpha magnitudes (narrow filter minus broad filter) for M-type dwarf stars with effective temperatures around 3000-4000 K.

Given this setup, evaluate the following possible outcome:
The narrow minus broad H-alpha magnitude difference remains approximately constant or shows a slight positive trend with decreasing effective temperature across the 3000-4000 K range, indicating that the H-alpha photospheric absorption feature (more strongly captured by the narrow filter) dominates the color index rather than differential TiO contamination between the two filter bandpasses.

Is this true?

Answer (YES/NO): NO